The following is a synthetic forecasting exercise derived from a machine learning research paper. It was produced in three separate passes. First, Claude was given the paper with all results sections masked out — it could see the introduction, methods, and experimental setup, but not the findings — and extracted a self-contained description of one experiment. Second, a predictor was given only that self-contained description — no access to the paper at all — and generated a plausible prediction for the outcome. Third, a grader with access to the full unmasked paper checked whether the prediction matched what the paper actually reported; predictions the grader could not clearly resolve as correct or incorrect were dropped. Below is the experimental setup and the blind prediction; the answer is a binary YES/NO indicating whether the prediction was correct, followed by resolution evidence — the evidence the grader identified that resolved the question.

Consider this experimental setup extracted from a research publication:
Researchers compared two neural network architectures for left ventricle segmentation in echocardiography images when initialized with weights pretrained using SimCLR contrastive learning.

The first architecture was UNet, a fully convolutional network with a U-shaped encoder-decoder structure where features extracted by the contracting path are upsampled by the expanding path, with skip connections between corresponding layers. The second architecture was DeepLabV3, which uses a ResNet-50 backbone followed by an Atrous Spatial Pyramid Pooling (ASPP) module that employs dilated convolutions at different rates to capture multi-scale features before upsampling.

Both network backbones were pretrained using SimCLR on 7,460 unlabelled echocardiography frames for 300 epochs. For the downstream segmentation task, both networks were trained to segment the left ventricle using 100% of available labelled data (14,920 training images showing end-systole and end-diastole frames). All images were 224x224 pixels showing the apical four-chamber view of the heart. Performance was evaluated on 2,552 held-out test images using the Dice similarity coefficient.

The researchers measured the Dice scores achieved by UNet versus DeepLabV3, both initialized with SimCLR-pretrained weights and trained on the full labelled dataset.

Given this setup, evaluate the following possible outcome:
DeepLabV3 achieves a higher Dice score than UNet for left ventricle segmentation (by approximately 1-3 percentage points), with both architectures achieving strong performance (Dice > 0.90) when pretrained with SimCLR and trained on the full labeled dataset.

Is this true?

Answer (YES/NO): NO